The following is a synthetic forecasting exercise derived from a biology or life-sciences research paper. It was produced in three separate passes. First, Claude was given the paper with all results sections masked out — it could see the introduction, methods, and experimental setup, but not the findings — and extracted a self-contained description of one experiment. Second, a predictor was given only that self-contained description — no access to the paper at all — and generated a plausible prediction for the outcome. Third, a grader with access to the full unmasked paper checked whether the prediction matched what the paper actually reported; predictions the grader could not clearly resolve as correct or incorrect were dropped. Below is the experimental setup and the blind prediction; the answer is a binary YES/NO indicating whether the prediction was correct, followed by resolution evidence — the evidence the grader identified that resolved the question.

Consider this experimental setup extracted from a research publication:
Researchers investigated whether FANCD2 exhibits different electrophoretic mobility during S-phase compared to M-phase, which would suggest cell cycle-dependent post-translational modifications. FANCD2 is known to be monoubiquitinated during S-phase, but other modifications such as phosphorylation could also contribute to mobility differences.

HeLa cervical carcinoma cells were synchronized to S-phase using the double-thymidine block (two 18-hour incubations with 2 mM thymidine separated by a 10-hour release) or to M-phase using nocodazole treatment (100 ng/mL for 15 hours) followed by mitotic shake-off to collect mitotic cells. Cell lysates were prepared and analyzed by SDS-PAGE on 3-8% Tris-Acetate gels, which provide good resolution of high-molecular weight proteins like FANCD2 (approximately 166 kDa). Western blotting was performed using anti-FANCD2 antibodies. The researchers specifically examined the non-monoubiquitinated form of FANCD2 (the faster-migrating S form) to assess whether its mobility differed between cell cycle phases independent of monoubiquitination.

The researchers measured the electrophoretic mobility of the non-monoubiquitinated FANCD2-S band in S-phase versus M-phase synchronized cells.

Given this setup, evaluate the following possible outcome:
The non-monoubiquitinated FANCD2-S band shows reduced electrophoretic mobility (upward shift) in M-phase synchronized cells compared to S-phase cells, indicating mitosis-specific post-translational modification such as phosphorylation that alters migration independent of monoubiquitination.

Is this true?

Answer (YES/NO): NO